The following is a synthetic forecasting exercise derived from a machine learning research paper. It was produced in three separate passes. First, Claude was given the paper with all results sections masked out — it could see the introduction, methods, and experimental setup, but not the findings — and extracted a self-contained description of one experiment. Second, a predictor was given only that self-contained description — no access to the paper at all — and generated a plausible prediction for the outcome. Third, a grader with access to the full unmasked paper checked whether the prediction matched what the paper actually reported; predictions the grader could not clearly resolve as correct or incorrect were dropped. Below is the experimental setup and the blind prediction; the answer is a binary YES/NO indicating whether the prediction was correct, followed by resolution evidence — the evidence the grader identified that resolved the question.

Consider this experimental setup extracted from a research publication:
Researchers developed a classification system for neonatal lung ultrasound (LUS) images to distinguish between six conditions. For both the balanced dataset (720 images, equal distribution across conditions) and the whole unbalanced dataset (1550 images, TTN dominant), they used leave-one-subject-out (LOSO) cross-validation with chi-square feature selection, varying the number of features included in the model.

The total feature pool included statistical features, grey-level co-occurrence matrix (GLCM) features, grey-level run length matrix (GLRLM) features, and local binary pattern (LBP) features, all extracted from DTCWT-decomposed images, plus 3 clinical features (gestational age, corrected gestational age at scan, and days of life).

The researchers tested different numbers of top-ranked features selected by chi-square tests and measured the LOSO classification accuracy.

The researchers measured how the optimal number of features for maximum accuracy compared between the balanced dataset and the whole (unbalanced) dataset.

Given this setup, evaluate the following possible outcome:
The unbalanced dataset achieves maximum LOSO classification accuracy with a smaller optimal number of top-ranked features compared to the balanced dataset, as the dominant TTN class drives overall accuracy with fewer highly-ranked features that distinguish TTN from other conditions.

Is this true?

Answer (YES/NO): YES